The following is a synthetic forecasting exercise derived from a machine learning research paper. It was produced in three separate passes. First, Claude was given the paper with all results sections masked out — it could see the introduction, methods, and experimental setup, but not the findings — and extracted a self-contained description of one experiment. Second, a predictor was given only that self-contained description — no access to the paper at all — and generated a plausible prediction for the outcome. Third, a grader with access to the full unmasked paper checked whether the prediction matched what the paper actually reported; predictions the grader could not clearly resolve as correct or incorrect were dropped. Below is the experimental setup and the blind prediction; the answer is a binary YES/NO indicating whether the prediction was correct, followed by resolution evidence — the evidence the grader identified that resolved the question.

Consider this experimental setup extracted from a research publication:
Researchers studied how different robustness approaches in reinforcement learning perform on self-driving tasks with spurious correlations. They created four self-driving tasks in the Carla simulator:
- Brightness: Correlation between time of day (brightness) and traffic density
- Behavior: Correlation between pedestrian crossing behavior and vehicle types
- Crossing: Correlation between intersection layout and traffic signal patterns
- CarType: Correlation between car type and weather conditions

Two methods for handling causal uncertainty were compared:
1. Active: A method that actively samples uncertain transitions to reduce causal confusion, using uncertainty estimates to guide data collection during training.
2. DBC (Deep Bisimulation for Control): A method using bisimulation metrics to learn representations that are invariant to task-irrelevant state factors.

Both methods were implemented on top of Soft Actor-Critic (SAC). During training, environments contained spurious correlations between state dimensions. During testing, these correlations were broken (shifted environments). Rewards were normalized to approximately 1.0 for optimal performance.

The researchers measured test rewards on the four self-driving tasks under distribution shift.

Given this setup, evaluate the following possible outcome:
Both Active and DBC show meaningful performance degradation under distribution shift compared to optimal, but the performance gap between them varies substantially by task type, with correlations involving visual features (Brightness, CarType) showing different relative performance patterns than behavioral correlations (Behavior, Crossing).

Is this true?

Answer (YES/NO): NO